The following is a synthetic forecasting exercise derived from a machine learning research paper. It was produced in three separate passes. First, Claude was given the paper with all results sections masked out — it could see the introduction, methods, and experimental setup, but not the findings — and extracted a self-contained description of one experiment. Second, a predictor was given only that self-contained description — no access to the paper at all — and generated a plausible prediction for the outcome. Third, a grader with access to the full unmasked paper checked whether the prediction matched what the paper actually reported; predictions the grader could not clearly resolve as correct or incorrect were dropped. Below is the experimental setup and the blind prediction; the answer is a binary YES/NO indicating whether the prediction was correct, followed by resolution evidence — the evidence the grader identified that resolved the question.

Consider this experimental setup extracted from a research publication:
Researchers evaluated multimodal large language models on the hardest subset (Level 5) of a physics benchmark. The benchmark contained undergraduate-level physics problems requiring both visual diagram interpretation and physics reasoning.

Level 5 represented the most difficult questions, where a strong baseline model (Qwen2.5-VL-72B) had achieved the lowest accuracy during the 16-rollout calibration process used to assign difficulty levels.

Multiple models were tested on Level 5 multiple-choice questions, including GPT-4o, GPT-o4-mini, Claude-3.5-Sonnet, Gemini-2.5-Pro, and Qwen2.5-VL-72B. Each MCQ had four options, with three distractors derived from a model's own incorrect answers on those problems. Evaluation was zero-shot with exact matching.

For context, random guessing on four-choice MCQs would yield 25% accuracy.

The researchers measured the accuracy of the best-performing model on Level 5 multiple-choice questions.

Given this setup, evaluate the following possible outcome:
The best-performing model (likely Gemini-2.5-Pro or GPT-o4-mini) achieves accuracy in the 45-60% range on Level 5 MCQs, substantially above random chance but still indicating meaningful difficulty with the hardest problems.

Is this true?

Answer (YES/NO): NO